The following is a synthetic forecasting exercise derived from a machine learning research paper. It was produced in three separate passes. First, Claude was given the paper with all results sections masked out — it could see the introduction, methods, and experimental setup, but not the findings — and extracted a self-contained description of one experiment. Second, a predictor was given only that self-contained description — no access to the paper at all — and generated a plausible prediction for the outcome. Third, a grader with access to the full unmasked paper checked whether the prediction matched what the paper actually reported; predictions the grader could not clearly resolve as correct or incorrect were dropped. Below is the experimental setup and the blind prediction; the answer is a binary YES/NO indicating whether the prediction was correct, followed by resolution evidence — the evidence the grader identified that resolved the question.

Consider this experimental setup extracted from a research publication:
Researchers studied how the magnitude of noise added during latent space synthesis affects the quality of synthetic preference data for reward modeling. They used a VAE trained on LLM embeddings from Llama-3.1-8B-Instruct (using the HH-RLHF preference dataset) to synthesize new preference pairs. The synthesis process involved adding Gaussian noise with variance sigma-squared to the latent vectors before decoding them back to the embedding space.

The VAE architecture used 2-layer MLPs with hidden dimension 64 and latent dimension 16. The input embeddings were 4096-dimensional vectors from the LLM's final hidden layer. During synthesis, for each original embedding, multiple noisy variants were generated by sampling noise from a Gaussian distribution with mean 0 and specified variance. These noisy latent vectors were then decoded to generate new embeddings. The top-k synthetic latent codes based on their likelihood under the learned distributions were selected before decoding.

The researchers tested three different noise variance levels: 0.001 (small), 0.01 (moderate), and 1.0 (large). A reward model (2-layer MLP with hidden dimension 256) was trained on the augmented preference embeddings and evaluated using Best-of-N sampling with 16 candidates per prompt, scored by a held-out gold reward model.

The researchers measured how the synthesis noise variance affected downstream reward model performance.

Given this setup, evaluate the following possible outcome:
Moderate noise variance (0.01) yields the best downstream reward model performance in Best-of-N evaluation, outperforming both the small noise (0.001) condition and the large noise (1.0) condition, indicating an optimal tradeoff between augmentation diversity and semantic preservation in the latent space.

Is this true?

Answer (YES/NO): YES